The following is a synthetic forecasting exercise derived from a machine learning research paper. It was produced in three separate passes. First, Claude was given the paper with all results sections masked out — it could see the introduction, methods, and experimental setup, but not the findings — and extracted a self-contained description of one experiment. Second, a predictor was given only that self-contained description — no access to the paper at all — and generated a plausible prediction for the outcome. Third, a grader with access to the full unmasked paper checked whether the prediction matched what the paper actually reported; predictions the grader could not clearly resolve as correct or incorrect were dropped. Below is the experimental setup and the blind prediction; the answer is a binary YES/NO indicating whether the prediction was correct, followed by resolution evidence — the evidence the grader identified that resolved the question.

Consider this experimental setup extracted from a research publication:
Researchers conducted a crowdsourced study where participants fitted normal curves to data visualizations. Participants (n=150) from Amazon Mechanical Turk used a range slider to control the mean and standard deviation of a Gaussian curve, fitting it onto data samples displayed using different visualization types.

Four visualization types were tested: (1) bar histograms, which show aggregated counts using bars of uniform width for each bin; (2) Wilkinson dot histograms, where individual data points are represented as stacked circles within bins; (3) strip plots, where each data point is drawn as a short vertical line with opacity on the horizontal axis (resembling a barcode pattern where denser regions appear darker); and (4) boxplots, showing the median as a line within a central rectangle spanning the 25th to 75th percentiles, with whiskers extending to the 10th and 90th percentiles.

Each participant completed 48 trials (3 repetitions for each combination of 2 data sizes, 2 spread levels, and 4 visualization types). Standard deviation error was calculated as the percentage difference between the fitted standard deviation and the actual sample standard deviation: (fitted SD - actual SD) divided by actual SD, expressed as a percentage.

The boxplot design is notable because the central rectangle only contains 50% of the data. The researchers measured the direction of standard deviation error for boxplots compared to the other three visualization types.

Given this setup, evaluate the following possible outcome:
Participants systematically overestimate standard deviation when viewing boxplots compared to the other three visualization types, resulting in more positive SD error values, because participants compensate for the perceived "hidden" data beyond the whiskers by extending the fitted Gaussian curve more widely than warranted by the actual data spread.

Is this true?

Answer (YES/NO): NO